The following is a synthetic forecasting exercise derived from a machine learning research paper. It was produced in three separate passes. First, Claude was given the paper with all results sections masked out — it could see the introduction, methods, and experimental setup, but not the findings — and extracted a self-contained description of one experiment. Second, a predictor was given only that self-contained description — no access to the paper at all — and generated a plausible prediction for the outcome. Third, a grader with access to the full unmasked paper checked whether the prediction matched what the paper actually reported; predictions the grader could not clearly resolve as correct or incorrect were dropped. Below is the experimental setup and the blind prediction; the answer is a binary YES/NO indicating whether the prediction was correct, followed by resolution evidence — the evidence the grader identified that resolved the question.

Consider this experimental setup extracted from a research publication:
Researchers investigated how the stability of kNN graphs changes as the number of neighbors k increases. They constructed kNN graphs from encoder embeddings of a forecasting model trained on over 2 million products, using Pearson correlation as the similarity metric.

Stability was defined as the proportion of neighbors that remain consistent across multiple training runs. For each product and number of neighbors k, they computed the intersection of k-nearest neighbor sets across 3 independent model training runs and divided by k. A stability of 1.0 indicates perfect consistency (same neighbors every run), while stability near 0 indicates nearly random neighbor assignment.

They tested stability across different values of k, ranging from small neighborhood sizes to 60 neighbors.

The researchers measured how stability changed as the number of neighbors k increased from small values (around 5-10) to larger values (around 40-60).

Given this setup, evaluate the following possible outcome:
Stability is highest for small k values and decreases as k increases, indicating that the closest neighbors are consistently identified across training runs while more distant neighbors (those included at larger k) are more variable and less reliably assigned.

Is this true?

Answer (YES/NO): YES